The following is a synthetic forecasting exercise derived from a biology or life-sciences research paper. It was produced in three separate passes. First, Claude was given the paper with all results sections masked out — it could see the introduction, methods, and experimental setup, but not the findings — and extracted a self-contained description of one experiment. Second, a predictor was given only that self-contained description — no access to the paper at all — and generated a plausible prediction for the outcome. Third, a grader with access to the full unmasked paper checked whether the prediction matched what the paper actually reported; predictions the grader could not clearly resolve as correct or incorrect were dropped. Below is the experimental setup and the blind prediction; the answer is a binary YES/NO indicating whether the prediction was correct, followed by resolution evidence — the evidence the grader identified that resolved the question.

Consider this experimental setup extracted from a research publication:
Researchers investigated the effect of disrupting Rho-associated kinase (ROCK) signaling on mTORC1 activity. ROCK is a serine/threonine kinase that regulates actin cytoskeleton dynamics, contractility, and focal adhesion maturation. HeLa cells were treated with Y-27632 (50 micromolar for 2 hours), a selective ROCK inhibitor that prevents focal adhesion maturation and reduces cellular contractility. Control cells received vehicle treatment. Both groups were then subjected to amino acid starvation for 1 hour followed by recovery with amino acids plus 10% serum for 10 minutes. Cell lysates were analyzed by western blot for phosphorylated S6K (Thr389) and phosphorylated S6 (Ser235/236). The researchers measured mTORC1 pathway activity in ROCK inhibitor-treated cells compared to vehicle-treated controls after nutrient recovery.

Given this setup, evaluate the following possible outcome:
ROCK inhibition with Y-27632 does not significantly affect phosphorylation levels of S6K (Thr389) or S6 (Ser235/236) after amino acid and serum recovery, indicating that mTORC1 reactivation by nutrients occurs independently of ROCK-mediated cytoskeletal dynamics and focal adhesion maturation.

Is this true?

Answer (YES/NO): NO